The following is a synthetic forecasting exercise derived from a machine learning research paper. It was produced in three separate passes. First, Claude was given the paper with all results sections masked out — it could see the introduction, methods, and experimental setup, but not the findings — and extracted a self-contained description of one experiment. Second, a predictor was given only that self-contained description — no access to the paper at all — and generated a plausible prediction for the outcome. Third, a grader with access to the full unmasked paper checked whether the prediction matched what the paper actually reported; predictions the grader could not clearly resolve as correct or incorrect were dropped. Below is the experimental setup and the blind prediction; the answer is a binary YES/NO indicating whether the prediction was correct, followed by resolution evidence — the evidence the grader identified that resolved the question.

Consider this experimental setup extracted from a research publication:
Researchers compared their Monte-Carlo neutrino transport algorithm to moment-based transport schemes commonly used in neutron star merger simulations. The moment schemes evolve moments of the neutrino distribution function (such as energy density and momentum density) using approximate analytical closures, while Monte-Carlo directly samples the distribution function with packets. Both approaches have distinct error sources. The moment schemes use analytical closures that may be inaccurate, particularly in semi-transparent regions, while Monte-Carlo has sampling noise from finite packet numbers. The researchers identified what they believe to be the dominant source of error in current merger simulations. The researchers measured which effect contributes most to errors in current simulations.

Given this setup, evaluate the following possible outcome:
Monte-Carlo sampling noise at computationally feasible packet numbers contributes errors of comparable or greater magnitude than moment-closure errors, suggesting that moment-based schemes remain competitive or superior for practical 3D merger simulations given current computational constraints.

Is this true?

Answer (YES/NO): NO